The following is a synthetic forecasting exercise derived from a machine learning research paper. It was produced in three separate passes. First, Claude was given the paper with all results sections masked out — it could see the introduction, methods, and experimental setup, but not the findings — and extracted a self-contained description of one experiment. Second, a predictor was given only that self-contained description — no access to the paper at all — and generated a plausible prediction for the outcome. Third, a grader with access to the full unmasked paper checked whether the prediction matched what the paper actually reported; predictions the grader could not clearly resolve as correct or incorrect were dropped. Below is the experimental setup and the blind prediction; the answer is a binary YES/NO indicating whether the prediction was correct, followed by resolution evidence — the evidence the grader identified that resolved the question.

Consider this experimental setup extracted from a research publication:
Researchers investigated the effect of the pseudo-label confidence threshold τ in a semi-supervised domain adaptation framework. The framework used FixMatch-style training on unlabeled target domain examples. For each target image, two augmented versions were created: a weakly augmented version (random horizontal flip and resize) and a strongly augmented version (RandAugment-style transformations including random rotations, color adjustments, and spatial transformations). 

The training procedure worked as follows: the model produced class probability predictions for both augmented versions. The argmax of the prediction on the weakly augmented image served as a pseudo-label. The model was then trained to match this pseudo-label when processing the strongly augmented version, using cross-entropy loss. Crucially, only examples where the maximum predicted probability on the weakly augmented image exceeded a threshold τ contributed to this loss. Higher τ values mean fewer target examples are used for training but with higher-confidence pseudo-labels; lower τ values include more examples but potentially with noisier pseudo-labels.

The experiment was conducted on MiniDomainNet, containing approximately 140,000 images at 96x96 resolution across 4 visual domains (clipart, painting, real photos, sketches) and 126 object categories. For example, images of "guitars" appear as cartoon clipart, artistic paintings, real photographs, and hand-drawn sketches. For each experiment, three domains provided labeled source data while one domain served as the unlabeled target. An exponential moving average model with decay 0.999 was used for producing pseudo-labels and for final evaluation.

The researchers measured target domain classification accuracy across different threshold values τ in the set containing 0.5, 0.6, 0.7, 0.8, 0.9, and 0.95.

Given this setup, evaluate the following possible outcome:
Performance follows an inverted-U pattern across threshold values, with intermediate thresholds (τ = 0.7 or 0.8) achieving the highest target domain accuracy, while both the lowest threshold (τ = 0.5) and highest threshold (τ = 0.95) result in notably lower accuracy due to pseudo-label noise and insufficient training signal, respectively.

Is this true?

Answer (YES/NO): NO